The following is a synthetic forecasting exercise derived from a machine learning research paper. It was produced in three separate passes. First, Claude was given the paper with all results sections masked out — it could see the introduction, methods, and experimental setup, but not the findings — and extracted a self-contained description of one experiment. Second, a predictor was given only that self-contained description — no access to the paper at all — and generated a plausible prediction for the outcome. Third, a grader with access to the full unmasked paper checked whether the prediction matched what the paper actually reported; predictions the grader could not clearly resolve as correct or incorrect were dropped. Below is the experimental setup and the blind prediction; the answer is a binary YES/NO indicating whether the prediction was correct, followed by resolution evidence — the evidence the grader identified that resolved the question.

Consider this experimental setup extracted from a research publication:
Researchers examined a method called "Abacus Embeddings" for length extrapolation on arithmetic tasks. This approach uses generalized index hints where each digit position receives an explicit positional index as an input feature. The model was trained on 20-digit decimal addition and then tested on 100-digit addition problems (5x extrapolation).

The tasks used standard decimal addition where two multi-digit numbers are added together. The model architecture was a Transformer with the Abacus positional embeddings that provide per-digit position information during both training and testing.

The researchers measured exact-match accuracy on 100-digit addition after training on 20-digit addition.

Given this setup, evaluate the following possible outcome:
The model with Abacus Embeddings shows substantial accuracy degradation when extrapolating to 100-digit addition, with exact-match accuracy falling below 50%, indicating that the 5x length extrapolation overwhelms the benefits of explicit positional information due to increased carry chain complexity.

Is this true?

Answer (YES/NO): NO